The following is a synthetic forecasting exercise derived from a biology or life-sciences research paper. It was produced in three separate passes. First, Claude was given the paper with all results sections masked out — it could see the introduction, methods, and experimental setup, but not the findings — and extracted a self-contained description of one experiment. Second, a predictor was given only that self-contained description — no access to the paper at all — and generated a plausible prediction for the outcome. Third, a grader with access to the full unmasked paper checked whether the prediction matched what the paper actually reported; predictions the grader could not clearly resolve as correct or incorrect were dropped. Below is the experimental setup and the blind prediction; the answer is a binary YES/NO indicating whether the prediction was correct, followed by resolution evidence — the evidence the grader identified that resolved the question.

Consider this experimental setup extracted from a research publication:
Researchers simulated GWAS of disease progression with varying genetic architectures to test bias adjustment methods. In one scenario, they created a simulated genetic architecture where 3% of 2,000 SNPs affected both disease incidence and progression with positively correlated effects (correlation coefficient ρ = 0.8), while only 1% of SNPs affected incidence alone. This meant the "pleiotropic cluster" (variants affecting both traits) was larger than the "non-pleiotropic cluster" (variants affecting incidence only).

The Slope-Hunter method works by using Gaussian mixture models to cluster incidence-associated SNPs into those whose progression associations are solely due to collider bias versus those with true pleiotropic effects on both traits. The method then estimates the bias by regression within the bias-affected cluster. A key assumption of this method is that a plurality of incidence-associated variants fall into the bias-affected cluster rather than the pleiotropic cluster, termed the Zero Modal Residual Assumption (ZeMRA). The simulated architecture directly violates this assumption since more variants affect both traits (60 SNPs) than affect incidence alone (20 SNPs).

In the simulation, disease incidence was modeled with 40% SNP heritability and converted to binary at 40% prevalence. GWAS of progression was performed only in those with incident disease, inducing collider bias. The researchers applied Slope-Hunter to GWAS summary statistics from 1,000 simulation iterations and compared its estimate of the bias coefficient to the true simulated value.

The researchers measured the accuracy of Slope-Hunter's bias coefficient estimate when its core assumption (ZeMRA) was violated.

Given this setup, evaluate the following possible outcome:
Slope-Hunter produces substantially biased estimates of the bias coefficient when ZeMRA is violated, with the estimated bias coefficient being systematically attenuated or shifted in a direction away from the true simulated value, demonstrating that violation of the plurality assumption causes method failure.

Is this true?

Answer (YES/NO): YES